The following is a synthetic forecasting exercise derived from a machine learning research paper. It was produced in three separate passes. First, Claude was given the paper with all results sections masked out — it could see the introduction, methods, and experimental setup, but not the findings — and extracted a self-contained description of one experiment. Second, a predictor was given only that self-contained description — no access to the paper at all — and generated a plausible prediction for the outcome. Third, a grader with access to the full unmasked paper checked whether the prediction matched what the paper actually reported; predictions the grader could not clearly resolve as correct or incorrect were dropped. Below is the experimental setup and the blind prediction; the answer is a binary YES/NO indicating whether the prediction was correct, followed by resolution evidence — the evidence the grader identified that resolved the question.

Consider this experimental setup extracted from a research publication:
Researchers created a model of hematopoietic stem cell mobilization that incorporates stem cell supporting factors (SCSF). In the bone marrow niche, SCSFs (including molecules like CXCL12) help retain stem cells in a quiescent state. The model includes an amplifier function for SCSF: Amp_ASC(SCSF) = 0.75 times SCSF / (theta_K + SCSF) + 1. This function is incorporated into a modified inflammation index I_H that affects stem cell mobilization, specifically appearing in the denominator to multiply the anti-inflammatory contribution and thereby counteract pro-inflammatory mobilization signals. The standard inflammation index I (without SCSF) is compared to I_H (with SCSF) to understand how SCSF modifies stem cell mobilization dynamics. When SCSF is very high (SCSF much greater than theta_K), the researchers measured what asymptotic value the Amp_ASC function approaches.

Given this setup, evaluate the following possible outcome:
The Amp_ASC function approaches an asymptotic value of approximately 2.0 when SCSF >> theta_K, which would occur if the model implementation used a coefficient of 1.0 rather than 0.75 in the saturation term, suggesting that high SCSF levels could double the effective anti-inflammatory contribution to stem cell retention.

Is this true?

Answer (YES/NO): NO